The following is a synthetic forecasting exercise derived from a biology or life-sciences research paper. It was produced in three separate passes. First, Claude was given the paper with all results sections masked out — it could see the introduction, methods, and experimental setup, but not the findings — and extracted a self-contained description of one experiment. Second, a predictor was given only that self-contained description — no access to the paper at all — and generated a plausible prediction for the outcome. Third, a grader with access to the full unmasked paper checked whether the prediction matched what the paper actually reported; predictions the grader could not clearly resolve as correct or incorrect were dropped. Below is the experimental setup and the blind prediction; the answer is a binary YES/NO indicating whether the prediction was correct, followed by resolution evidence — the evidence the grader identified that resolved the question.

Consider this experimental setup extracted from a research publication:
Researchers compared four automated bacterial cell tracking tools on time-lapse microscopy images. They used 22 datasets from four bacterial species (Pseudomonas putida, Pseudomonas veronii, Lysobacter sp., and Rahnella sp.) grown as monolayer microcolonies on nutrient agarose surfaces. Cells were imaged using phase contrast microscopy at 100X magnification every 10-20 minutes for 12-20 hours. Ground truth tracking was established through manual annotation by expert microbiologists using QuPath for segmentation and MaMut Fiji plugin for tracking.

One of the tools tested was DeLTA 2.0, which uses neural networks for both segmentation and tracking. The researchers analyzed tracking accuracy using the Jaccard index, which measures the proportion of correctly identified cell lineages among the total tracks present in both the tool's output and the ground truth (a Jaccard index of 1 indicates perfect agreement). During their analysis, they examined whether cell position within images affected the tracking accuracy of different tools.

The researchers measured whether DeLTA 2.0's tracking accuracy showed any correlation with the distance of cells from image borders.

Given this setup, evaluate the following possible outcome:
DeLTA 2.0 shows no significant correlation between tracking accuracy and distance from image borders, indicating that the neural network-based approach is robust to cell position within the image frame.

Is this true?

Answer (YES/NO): NO